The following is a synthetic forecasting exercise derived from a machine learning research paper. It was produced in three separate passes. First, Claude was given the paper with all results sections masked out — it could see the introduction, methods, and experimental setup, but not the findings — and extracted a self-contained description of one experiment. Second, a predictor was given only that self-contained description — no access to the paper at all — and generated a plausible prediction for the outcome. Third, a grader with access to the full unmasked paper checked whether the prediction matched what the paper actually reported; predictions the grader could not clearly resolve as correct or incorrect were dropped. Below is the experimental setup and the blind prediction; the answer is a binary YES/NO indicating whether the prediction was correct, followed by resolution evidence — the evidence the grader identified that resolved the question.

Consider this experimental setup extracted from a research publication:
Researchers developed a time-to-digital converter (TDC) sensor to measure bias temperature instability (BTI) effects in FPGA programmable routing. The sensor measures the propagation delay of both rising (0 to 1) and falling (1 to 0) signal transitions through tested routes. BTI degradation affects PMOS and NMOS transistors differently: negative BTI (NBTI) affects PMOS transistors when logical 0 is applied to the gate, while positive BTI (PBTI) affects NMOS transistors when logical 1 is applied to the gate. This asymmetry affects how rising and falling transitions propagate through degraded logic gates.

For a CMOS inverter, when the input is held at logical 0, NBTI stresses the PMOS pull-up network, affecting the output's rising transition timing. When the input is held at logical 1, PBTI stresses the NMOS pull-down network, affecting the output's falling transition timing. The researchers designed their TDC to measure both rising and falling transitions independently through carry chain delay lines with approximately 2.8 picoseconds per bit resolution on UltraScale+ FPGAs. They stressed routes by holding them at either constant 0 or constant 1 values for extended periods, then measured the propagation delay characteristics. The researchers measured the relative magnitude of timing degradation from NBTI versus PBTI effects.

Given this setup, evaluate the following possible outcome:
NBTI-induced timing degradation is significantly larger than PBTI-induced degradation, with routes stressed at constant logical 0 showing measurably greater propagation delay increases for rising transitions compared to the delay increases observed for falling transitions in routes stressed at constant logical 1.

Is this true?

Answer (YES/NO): NO